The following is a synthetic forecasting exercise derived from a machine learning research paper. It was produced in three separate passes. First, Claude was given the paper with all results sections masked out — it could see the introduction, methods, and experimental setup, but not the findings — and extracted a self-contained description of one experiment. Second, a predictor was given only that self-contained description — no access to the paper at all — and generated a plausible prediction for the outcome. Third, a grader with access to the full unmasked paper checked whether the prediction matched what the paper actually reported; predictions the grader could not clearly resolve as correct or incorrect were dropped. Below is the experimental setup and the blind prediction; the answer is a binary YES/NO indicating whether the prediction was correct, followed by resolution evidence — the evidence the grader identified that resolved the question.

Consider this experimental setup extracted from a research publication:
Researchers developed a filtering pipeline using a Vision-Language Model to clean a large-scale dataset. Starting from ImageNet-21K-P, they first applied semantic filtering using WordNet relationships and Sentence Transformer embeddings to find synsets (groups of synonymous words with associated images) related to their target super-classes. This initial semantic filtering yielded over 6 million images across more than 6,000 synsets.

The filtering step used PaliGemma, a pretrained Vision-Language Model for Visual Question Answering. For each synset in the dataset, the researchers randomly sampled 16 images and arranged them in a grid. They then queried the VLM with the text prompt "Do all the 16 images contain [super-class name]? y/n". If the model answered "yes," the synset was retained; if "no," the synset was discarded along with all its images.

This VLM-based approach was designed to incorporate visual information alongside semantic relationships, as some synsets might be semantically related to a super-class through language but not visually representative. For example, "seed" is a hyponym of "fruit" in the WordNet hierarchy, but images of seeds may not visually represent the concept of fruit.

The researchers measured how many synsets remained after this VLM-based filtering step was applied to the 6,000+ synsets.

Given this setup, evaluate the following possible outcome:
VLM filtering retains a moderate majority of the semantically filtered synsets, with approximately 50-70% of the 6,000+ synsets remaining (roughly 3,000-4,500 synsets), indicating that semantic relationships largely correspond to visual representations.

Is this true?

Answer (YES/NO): NO